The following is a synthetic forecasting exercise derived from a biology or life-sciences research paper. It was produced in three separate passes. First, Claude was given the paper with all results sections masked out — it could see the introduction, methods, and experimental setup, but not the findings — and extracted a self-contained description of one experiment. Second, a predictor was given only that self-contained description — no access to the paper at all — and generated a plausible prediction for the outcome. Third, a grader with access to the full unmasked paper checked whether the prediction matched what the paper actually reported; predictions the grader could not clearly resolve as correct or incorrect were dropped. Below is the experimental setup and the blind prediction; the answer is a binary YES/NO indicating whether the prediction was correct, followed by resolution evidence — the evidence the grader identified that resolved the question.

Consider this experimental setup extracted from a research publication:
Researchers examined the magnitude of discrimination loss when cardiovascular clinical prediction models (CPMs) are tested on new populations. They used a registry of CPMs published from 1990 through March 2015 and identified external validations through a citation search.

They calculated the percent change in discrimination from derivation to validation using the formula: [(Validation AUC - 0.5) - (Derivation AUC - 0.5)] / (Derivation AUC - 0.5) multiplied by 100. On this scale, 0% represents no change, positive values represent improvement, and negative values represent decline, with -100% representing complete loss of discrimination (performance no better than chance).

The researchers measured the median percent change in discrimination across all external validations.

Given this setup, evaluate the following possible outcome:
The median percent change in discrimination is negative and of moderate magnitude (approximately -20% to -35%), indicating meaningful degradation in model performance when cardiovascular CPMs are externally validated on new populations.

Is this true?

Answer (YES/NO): NO